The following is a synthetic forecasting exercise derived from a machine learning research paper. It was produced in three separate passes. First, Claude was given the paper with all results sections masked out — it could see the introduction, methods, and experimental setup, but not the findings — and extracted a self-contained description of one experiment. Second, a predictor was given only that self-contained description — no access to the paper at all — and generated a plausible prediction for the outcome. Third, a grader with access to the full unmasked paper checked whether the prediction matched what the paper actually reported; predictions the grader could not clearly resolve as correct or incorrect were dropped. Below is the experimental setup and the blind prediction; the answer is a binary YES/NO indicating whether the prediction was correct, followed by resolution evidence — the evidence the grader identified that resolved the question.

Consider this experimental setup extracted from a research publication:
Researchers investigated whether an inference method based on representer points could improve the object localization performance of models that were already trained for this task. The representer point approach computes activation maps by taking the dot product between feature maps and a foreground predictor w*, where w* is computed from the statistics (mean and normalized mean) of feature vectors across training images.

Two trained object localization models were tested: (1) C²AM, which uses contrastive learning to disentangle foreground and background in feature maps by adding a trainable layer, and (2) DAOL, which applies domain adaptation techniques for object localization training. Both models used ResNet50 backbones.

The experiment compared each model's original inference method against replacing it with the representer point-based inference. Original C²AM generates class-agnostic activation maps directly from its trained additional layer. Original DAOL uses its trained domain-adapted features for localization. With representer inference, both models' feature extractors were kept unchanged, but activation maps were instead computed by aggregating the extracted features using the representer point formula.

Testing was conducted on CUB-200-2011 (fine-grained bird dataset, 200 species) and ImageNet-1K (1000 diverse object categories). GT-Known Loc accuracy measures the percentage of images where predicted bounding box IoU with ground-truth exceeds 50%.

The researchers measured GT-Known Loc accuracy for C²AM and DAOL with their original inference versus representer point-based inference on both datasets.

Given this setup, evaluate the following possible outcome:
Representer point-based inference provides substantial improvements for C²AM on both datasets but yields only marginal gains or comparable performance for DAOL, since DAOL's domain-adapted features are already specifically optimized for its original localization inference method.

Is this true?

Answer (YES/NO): NO